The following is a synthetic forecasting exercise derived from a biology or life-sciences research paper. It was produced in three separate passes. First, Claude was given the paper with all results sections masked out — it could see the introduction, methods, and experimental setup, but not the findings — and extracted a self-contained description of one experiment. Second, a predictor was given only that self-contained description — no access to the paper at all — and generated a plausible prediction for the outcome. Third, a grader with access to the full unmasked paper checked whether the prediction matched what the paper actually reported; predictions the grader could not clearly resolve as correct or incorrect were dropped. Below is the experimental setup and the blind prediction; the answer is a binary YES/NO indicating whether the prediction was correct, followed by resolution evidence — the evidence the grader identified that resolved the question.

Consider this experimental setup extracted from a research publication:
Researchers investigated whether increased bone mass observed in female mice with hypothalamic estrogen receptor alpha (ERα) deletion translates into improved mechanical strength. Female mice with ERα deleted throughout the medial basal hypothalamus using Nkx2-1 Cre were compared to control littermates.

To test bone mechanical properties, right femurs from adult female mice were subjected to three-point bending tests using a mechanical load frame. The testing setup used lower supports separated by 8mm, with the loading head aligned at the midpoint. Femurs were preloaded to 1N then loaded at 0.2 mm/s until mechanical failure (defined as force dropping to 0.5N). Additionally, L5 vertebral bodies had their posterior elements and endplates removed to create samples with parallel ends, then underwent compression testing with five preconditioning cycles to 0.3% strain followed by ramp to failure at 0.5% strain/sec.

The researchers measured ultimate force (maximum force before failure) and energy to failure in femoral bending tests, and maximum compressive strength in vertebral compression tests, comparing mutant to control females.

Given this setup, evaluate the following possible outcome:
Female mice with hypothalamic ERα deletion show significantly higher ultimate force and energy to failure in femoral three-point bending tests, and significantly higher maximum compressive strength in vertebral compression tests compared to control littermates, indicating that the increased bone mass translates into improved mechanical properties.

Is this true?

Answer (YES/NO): YES